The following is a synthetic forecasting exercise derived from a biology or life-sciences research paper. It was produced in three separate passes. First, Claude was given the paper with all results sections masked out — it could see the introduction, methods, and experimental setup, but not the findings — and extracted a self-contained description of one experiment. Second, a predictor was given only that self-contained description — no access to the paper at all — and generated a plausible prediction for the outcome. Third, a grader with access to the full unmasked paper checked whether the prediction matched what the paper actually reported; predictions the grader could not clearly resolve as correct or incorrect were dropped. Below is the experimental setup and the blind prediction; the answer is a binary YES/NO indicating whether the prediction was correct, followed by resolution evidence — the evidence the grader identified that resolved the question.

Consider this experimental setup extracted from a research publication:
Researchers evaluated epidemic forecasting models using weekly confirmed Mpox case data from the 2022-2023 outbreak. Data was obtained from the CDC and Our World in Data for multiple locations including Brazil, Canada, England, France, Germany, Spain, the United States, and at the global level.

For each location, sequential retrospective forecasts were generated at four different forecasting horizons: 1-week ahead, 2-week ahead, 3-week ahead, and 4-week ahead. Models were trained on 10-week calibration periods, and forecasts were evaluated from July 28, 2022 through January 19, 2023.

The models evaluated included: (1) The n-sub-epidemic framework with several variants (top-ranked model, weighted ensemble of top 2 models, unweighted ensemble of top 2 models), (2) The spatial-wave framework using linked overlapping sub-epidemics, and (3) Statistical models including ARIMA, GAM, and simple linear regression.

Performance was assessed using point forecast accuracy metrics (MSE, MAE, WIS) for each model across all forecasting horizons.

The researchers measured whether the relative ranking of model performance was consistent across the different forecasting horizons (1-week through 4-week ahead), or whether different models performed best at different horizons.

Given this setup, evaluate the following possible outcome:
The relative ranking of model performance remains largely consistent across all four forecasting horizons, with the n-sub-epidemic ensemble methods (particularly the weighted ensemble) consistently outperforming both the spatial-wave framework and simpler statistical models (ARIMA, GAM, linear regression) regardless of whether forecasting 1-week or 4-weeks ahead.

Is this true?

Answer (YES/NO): NO